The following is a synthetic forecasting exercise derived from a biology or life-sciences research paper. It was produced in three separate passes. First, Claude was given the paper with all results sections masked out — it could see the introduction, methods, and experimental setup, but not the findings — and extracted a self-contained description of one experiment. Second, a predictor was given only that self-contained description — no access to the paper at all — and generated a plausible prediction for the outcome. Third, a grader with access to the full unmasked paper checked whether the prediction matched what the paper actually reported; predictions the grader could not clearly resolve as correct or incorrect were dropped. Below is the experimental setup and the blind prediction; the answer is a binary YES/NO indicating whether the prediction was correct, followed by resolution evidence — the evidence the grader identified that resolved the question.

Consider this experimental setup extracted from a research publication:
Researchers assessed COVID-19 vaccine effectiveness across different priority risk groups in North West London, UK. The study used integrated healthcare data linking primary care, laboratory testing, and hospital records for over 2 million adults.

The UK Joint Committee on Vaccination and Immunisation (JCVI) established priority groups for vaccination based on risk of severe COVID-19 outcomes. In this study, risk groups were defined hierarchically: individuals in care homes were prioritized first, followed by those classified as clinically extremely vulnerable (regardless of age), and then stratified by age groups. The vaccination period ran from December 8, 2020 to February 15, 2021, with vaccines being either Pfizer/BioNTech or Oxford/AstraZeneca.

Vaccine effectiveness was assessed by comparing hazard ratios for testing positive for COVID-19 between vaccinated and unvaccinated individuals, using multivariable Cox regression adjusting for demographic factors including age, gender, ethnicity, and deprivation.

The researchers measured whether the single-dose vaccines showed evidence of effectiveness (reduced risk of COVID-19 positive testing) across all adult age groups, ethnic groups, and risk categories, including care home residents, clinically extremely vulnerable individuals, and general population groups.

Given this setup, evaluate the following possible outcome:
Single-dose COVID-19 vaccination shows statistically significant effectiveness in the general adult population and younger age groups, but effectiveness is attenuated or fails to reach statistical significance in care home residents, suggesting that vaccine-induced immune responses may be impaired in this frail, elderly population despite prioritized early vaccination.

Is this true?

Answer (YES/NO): NO